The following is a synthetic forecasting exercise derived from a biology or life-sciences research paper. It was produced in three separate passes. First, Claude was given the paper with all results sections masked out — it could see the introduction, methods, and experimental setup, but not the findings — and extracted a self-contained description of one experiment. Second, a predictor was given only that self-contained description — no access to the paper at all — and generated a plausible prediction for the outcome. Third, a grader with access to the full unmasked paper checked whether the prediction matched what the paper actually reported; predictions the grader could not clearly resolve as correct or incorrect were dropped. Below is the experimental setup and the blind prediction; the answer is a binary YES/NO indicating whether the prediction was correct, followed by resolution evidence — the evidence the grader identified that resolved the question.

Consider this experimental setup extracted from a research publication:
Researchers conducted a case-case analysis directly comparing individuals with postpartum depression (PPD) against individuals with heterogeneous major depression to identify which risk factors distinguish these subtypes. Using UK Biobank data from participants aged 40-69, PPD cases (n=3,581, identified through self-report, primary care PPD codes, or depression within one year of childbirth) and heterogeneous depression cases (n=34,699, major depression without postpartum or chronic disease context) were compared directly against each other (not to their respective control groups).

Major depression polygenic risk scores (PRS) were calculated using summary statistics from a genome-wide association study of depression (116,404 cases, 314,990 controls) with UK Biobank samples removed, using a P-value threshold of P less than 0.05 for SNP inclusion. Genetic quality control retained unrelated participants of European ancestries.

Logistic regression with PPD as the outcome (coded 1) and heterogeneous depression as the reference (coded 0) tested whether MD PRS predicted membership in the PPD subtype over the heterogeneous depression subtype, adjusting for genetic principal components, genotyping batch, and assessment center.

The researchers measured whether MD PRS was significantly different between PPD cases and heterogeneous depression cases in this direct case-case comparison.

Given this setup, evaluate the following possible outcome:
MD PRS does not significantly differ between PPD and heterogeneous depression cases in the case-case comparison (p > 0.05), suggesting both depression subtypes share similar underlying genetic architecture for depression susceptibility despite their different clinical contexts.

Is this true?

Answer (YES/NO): NO